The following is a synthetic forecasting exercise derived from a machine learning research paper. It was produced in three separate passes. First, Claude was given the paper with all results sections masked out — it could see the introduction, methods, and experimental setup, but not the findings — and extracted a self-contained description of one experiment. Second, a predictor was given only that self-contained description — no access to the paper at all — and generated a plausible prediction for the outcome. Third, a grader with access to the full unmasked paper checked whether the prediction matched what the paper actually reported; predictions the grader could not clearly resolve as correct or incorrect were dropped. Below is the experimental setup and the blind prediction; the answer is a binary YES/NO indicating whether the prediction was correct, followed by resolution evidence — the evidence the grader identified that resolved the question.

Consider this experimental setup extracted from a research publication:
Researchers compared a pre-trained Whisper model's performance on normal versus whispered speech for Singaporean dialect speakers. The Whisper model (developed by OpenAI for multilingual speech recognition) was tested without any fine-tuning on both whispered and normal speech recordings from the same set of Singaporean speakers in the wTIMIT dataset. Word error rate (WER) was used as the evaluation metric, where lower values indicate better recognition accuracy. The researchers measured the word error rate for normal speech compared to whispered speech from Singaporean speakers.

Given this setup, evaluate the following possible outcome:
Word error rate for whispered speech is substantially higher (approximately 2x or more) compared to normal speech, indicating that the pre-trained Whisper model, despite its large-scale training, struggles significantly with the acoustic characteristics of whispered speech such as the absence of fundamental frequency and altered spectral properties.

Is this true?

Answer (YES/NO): YES